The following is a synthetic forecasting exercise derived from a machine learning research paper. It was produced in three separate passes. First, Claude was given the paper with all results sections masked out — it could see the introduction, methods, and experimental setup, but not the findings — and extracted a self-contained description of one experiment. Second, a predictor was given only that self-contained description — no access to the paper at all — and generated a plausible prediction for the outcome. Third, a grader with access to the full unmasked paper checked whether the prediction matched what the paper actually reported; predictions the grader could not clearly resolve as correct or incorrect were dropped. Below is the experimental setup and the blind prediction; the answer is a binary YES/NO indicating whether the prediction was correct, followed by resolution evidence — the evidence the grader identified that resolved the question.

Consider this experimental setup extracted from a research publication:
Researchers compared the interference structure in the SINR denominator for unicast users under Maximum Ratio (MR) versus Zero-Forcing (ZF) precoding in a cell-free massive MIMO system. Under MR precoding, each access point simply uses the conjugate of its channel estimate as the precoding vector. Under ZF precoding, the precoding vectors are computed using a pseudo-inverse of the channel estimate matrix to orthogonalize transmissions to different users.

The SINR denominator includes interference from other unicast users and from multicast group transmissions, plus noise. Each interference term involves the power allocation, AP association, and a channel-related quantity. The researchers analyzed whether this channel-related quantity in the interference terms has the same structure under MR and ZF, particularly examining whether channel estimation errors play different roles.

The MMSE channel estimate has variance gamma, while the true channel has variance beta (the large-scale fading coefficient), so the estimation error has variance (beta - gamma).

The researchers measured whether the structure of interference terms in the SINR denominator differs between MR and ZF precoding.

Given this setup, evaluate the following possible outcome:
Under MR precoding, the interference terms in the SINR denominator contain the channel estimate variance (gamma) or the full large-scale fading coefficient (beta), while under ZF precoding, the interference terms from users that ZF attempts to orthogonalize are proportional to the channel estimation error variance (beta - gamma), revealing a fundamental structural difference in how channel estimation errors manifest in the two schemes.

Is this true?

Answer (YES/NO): YES